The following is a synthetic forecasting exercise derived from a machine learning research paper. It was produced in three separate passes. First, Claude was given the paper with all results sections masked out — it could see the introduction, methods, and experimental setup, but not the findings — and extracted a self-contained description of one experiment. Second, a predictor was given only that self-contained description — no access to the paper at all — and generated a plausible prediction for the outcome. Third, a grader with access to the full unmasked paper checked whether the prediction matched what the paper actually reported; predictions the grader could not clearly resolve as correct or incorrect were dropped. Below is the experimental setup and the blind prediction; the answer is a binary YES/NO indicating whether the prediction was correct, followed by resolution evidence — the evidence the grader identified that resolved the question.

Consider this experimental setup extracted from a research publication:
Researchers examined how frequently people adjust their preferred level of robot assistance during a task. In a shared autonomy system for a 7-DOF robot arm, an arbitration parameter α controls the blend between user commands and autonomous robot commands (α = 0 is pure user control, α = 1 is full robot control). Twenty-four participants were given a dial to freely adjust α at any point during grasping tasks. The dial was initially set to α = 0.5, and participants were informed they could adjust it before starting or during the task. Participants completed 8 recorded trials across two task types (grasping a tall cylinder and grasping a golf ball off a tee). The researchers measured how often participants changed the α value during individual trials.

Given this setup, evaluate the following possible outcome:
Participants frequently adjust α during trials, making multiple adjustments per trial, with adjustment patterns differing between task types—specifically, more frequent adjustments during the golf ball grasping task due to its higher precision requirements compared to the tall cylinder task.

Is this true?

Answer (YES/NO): NO